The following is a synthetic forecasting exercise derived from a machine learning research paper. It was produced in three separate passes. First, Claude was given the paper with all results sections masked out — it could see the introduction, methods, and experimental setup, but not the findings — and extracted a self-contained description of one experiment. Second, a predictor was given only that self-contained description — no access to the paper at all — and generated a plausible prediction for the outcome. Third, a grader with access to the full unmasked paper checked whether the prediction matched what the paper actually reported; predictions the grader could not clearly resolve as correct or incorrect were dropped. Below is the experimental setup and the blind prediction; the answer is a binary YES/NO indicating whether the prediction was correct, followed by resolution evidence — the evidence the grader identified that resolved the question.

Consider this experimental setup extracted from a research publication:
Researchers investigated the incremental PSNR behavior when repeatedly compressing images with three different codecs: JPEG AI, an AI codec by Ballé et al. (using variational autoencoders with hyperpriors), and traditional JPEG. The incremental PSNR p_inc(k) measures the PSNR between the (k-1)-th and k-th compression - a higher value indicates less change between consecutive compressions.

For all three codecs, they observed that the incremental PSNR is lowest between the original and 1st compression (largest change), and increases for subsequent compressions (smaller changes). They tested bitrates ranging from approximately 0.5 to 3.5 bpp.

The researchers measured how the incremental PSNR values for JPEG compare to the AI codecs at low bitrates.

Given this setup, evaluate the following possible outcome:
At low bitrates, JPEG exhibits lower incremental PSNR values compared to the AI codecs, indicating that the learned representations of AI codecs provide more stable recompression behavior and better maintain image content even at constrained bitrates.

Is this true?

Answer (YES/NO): NO